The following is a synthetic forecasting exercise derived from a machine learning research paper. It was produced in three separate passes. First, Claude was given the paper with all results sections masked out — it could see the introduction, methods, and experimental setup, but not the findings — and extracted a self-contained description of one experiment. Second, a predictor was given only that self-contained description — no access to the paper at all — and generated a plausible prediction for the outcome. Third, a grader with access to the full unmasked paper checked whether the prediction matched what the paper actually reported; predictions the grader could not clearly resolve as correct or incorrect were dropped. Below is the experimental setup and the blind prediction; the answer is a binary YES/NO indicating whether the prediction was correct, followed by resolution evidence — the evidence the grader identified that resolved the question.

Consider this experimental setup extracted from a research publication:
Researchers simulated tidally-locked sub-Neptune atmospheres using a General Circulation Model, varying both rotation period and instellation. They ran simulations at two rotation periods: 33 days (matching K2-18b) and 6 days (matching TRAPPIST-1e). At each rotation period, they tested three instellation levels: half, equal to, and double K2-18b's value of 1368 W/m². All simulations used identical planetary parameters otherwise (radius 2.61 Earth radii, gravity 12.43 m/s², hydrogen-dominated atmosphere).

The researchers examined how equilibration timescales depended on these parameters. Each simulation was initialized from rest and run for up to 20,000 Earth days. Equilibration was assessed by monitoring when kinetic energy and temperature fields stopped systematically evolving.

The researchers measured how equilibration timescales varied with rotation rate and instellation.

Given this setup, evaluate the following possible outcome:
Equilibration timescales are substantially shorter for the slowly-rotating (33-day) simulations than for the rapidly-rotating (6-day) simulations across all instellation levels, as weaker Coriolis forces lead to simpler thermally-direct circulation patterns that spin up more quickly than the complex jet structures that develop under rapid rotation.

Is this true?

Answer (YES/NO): NO